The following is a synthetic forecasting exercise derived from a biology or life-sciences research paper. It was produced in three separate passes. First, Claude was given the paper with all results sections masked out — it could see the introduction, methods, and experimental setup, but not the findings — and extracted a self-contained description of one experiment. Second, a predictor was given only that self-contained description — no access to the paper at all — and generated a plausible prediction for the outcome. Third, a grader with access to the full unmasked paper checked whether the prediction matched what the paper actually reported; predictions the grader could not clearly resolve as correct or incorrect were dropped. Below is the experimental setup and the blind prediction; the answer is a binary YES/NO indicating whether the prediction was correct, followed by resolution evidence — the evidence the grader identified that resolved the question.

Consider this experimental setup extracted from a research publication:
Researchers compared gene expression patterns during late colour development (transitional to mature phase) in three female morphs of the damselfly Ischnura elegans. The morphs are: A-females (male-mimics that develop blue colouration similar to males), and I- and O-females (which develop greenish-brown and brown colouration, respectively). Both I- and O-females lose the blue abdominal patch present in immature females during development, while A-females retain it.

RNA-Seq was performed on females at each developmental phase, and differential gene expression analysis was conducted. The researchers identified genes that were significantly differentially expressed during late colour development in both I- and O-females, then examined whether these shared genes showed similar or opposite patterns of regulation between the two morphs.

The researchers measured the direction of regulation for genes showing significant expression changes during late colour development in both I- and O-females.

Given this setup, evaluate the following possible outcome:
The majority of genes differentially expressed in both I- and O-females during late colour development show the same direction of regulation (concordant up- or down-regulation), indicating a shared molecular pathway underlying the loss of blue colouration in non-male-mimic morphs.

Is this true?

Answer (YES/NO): YES